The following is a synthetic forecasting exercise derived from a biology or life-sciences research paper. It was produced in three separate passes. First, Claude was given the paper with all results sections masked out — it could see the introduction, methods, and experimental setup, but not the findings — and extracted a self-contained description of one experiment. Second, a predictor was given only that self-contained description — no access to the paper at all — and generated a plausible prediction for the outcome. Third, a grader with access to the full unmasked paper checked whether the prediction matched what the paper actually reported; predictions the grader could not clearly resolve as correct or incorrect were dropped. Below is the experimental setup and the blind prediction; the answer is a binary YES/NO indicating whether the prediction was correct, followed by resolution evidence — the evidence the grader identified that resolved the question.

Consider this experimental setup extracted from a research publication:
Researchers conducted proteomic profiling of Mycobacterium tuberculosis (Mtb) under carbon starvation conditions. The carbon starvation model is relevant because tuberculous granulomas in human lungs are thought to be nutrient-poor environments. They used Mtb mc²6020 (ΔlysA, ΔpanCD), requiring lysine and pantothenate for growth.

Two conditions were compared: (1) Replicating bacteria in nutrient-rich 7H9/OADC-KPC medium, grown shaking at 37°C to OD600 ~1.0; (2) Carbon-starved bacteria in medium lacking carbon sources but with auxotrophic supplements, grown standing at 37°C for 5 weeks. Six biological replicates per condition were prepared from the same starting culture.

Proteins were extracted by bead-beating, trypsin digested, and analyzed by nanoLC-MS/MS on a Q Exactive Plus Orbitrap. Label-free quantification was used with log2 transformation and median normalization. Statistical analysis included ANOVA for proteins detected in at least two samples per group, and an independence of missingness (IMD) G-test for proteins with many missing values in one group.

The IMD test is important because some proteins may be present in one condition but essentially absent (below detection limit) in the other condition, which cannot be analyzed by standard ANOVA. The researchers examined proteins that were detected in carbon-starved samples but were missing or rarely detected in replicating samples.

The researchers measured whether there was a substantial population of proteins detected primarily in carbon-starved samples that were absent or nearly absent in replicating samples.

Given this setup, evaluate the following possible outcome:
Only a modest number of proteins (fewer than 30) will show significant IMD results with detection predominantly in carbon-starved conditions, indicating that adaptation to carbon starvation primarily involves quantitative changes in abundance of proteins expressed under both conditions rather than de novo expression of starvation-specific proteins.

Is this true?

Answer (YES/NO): NO